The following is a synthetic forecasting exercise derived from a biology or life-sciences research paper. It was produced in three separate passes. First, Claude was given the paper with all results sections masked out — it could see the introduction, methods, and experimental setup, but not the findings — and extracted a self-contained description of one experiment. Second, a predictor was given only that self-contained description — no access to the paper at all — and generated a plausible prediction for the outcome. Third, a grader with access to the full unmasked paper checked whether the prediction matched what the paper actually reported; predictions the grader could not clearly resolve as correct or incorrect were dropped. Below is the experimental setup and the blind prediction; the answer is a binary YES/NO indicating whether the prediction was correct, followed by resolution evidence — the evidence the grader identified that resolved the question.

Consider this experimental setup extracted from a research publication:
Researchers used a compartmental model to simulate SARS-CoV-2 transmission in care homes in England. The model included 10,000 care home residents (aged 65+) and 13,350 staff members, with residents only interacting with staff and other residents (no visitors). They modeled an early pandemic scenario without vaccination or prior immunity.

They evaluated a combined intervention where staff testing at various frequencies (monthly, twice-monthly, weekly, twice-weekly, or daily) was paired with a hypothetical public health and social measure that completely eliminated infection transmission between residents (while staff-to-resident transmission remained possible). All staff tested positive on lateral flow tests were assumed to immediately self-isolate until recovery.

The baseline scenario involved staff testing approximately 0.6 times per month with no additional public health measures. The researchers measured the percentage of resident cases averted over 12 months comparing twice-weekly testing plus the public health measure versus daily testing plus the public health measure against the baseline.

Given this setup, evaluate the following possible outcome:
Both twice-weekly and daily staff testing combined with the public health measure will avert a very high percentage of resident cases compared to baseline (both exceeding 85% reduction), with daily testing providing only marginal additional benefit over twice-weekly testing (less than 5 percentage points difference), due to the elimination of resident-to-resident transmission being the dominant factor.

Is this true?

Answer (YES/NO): NO